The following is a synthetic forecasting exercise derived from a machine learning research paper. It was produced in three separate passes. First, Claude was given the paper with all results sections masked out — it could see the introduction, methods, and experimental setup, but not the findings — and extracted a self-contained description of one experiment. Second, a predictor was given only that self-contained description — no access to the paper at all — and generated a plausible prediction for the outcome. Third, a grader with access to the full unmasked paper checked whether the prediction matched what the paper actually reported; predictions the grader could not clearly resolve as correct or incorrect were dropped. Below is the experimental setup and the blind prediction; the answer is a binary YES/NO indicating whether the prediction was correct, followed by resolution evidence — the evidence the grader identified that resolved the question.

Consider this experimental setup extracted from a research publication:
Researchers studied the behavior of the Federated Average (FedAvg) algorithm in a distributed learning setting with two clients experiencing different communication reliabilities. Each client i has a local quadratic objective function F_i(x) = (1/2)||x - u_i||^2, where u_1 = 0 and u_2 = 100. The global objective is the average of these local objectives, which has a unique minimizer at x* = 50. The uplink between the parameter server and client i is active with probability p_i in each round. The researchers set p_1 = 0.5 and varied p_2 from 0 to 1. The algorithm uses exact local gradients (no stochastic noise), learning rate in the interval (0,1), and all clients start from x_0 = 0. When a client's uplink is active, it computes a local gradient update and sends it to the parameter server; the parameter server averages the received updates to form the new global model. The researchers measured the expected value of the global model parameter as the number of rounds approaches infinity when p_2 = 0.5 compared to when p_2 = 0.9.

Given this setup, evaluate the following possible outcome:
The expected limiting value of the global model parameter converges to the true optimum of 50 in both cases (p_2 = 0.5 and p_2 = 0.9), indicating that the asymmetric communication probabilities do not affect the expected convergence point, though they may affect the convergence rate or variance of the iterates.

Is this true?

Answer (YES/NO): NO